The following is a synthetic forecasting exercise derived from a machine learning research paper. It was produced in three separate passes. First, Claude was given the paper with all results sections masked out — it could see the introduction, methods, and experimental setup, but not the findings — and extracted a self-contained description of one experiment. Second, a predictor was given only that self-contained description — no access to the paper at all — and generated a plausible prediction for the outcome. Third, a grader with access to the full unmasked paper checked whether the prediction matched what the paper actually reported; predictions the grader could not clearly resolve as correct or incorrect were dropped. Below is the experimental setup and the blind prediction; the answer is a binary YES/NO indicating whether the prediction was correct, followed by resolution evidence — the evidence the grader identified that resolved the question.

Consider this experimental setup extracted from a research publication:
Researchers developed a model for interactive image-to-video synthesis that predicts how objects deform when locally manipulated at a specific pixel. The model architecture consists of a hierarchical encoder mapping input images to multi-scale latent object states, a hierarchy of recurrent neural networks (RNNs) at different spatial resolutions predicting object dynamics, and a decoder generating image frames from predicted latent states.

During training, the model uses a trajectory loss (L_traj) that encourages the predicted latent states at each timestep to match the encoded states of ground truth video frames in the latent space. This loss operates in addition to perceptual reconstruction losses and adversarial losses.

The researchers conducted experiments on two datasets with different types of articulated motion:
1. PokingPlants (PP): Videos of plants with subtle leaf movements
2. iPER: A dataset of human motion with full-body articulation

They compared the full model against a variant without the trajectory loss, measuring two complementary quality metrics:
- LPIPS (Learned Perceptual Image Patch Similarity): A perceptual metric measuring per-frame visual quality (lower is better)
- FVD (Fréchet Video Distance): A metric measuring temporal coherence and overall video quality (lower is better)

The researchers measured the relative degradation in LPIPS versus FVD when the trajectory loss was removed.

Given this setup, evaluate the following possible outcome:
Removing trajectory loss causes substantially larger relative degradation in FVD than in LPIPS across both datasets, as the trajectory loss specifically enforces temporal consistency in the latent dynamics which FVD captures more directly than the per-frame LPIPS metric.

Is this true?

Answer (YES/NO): NO